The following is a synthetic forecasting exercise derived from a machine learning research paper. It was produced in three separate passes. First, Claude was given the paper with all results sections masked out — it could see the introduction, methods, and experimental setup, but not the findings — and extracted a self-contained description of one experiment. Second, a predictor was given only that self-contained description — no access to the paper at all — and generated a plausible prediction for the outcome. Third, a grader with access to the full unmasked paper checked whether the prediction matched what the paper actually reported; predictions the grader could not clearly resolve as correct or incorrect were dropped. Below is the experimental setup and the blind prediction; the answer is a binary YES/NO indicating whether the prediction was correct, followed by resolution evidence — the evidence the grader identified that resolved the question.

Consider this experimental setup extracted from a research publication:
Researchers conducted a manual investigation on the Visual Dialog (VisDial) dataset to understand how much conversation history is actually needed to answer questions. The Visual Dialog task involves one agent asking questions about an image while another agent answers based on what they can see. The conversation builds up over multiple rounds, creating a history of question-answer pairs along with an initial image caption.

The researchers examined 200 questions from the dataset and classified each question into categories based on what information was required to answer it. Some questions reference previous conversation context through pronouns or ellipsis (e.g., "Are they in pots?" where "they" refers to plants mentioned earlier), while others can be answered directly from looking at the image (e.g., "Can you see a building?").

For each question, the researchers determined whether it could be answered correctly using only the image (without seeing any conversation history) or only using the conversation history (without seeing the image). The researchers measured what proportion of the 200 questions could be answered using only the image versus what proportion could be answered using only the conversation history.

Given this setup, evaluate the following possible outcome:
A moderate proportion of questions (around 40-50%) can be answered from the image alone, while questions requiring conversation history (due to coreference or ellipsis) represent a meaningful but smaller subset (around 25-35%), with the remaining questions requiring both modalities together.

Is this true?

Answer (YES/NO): NO